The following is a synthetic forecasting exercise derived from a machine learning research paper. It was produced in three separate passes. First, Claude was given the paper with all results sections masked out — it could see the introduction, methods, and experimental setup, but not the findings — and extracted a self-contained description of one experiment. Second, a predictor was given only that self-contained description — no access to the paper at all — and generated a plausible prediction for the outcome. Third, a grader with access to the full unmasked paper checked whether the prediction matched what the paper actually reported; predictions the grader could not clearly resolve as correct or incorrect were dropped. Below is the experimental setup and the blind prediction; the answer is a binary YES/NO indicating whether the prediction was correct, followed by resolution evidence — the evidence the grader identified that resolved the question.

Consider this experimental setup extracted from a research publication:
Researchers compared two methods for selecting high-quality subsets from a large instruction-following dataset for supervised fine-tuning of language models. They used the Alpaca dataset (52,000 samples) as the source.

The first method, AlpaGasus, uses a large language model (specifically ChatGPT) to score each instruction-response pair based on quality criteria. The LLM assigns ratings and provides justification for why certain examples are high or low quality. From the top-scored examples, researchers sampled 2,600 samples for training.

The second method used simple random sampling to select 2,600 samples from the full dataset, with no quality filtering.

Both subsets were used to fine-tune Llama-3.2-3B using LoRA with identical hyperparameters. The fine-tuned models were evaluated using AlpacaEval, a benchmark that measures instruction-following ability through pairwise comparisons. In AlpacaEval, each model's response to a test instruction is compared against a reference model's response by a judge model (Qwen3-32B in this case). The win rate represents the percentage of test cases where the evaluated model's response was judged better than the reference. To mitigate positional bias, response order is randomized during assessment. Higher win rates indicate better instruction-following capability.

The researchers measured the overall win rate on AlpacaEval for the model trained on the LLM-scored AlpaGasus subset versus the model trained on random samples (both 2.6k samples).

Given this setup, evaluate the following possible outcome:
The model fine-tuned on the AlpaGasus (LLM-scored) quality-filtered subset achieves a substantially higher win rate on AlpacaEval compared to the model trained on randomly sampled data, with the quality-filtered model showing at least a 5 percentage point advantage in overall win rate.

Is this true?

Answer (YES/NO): NO